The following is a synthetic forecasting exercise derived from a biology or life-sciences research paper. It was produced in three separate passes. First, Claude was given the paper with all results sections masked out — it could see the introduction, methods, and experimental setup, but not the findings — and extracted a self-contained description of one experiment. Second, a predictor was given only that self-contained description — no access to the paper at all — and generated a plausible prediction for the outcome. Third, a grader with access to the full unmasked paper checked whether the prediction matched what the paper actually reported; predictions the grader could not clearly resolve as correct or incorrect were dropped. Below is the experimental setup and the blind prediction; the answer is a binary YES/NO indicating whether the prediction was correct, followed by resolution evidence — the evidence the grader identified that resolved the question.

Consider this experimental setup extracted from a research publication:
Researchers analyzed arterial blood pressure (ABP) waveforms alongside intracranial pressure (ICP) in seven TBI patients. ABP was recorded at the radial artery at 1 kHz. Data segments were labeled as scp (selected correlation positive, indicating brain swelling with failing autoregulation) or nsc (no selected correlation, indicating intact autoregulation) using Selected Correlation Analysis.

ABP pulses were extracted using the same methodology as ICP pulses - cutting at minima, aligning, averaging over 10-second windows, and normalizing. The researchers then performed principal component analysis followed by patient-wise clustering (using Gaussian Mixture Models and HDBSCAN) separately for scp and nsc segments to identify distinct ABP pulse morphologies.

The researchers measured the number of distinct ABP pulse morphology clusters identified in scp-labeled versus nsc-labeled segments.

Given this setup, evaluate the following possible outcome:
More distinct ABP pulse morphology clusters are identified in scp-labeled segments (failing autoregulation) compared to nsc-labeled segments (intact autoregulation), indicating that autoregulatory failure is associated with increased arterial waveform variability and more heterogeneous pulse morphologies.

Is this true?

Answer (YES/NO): YES